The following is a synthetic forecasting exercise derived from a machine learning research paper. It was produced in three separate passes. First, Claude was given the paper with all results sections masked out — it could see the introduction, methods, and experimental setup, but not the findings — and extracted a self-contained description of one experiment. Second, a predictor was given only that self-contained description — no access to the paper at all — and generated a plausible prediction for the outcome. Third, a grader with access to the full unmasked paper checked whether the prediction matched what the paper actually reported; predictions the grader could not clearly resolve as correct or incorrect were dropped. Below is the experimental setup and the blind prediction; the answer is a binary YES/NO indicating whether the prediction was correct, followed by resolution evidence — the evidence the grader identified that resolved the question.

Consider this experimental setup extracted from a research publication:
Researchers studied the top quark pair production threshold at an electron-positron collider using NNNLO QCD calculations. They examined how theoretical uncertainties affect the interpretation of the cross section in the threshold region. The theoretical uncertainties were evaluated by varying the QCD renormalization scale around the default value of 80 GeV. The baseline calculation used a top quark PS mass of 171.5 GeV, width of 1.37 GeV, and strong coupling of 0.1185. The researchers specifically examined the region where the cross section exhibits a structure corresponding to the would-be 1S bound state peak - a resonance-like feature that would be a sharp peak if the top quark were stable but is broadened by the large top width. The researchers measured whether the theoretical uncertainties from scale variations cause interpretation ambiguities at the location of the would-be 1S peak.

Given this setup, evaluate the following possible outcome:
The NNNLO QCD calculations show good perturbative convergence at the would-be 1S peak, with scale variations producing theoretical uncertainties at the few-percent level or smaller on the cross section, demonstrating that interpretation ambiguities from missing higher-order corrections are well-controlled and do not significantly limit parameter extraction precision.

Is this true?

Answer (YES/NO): NO